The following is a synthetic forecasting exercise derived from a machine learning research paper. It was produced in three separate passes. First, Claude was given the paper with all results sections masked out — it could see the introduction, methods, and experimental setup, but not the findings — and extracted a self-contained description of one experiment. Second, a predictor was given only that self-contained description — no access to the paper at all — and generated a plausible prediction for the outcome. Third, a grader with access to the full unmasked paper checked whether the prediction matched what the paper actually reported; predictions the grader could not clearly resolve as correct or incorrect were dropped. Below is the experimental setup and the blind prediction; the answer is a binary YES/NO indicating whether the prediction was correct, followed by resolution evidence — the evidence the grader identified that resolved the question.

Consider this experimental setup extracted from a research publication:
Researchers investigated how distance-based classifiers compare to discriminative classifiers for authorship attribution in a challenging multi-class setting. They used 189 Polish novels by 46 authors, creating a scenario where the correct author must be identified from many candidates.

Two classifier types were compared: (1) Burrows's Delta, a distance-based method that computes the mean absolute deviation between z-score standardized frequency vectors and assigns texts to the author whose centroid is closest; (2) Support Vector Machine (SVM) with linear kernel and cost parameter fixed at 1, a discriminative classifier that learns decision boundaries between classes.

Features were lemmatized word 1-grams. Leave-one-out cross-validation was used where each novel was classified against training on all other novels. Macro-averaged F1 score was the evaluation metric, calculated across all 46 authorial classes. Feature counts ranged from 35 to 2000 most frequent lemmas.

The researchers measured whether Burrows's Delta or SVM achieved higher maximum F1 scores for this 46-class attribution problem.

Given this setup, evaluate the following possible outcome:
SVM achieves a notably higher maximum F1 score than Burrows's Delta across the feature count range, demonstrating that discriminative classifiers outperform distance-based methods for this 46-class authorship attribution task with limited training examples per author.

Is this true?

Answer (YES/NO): NO